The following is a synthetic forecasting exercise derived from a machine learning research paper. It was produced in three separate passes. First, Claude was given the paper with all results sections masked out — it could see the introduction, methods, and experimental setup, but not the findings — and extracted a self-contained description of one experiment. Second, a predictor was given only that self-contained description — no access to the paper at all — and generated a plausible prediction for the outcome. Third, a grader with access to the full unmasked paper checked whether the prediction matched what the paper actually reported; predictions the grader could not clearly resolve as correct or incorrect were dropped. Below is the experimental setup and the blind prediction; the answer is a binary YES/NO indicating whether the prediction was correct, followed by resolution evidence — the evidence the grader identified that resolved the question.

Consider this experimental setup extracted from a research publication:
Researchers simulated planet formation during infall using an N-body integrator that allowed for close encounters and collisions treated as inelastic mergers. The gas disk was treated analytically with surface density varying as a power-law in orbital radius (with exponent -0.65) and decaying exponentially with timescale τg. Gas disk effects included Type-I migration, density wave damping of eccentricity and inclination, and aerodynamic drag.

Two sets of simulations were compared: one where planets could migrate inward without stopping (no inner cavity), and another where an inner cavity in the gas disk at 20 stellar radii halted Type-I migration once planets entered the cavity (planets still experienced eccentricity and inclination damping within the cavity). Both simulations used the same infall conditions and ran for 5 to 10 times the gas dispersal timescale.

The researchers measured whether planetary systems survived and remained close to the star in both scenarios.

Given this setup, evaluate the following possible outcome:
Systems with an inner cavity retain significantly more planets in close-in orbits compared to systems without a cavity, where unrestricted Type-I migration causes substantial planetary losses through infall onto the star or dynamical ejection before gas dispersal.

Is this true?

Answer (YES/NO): NO